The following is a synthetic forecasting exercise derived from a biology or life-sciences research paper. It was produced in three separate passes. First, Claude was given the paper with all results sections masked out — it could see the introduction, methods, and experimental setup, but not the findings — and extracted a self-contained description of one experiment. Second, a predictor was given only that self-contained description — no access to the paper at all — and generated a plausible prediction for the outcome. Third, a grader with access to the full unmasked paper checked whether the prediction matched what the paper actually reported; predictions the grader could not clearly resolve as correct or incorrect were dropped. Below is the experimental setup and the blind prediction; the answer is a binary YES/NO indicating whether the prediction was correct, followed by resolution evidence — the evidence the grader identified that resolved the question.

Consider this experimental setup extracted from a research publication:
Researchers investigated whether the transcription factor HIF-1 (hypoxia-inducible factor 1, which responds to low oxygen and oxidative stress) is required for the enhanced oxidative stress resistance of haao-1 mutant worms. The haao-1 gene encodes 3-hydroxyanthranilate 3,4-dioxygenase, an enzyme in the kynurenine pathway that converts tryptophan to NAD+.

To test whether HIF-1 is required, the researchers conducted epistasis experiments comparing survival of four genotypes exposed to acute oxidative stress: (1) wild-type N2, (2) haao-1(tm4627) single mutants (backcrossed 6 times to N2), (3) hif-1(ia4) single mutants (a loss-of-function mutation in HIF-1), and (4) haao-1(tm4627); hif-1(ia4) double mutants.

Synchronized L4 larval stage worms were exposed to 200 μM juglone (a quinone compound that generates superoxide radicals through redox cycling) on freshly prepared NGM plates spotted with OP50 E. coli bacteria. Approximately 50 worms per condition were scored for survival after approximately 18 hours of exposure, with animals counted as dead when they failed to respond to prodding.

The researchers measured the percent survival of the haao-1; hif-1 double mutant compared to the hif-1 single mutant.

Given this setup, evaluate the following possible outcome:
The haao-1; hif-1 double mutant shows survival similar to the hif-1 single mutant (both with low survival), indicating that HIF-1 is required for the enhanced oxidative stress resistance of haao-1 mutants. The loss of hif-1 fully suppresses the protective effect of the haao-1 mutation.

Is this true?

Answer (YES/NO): NO